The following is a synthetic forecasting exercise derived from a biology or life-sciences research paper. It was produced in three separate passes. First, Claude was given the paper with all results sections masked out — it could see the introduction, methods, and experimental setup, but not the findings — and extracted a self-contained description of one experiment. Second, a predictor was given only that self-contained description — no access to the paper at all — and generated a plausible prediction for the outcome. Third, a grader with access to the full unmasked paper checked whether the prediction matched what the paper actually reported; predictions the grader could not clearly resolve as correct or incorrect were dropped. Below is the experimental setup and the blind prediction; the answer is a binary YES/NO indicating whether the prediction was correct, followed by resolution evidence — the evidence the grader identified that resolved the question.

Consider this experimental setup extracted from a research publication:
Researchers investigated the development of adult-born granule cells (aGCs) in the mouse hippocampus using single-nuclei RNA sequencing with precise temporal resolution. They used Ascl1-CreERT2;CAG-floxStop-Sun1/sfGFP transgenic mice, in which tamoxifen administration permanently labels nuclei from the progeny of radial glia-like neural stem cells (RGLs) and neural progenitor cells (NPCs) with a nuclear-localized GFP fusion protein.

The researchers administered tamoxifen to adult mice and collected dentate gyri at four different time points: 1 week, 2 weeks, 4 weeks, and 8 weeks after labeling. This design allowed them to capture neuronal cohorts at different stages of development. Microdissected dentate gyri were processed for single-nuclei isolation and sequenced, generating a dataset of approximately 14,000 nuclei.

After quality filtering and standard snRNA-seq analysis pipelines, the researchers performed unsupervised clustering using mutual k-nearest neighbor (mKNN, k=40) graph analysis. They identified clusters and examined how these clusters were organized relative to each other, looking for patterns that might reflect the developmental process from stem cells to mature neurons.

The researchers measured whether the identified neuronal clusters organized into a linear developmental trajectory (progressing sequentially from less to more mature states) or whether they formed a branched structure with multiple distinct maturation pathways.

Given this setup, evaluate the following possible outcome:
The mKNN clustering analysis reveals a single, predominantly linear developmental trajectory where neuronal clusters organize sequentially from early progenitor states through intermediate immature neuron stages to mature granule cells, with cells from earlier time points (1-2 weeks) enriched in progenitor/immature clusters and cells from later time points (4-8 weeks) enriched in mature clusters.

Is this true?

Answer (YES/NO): YES